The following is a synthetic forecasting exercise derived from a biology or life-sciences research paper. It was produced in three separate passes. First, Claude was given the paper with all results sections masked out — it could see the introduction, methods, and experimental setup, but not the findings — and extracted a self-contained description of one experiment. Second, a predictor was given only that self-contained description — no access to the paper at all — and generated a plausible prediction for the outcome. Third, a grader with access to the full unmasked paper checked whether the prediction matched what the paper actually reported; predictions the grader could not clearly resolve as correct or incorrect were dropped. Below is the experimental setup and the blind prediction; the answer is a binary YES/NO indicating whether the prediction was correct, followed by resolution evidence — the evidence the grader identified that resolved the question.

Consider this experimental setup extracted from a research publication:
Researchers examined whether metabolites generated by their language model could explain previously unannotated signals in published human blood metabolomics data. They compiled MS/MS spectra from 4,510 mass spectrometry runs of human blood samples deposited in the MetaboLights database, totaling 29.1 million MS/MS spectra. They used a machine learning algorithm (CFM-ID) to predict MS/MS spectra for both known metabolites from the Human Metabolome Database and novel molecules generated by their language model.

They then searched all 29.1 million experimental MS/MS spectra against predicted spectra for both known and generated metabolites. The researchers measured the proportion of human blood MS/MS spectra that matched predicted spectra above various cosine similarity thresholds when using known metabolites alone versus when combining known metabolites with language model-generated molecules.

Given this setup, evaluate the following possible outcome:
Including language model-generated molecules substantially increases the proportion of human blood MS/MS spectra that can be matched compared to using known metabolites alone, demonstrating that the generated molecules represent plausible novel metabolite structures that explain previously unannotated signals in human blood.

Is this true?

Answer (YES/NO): YES